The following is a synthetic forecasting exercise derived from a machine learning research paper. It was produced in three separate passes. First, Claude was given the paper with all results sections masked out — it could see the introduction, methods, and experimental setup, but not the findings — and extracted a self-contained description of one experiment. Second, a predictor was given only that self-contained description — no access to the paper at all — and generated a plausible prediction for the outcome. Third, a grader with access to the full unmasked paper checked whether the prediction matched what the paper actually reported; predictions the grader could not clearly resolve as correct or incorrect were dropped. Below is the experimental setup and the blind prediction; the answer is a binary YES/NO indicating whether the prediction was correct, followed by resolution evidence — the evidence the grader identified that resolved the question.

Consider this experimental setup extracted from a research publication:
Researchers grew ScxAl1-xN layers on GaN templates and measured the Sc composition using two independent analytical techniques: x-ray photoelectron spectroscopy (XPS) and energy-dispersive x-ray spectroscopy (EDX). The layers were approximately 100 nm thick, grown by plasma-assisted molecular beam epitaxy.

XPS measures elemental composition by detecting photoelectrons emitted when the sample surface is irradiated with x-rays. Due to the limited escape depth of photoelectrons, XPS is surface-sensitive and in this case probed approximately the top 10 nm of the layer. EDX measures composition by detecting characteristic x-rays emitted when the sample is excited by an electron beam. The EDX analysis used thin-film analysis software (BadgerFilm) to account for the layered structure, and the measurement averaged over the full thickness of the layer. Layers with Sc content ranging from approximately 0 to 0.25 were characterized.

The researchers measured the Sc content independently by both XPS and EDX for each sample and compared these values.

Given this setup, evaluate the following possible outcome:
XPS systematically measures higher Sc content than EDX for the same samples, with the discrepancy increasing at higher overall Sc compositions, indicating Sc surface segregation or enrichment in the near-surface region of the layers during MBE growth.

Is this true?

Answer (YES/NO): NO